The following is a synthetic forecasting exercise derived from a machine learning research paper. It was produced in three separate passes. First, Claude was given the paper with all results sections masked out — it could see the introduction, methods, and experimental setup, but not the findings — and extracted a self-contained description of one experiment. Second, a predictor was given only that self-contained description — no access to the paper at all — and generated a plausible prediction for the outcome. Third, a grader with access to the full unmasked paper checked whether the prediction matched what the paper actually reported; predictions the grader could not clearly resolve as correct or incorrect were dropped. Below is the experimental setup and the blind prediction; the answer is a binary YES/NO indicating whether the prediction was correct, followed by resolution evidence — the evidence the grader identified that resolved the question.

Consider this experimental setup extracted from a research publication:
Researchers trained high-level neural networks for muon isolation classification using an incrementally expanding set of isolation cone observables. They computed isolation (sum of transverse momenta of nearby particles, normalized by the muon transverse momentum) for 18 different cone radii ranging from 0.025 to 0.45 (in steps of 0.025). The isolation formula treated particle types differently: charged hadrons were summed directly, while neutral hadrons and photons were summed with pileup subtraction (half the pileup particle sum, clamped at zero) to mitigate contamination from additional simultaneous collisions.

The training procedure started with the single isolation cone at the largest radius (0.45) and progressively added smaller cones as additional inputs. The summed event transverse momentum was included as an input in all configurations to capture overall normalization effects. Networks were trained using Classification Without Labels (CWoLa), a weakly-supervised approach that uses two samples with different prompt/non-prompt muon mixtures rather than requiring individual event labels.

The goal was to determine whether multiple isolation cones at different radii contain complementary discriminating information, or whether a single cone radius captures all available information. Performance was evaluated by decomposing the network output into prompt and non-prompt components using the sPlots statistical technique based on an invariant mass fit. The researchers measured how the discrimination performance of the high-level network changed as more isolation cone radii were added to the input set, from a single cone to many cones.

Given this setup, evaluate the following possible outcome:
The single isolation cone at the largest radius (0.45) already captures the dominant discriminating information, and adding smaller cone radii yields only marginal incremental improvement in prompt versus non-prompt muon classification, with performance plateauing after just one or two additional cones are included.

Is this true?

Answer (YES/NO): NO